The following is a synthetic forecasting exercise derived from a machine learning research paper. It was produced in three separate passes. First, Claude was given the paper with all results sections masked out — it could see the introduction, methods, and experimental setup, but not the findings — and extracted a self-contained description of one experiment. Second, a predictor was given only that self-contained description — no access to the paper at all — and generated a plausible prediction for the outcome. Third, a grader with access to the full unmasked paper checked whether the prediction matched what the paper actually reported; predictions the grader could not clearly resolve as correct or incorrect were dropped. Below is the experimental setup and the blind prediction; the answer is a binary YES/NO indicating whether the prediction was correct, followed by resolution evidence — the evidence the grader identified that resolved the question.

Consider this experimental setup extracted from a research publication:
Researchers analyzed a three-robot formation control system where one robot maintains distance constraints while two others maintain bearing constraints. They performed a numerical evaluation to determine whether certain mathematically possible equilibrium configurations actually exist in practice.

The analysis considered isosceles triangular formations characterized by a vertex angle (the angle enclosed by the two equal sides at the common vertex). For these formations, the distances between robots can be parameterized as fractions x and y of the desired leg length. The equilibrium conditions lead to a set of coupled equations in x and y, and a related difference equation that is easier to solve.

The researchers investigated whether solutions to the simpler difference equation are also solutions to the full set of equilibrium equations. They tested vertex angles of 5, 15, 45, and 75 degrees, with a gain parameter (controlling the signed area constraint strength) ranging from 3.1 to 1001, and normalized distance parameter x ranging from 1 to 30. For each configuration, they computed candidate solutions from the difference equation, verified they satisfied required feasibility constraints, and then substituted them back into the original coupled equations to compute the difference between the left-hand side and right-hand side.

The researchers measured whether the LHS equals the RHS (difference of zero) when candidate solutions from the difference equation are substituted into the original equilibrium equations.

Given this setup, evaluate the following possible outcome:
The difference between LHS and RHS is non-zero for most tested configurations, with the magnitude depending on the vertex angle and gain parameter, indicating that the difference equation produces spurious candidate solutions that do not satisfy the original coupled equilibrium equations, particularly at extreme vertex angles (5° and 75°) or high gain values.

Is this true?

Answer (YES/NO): NO